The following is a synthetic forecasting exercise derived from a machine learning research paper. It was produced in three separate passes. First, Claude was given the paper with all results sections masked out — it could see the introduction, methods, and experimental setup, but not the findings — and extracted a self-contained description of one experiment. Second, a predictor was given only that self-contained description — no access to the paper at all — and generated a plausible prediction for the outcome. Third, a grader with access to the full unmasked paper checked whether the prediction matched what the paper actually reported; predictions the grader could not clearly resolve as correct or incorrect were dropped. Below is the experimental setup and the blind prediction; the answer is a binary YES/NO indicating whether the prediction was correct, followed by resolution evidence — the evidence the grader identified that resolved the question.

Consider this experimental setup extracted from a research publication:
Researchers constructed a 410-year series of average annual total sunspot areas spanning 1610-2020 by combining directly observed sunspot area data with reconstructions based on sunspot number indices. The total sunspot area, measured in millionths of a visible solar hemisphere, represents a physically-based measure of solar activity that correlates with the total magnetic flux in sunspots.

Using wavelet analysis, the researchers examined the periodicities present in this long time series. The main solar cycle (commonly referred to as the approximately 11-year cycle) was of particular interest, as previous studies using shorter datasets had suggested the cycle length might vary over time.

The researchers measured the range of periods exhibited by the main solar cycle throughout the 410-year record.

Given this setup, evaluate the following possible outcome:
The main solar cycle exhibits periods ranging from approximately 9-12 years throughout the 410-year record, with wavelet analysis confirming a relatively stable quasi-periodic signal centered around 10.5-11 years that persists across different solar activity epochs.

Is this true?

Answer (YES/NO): NO